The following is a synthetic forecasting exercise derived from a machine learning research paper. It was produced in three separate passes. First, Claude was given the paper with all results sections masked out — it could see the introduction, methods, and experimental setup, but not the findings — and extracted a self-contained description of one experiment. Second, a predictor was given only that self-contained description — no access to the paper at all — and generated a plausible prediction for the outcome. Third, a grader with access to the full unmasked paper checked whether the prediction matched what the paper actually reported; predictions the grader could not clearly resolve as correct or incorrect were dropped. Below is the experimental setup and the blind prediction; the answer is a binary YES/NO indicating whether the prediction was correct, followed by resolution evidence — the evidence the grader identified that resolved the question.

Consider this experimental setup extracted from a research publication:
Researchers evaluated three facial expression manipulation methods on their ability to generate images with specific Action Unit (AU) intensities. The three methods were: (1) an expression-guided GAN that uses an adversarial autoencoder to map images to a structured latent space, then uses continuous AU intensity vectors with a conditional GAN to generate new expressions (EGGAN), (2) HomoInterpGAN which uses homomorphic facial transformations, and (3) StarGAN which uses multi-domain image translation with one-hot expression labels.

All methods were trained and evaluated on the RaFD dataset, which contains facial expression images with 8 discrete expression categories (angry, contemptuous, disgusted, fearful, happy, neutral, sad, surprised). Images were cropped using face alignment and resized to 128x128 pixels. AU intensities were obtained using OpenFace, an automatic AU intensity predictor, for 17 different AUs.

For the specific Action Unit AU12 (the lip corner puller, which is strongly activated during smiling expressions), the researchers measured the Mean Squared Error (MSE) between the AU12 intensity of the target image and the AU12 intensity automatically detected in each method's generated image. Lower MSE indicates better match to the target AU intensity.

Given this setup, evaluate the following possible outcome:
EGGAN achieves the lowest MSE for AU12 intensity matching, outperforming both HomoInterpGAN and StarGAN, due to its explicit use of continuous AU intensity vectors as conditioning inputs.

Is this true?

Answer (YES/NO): NO